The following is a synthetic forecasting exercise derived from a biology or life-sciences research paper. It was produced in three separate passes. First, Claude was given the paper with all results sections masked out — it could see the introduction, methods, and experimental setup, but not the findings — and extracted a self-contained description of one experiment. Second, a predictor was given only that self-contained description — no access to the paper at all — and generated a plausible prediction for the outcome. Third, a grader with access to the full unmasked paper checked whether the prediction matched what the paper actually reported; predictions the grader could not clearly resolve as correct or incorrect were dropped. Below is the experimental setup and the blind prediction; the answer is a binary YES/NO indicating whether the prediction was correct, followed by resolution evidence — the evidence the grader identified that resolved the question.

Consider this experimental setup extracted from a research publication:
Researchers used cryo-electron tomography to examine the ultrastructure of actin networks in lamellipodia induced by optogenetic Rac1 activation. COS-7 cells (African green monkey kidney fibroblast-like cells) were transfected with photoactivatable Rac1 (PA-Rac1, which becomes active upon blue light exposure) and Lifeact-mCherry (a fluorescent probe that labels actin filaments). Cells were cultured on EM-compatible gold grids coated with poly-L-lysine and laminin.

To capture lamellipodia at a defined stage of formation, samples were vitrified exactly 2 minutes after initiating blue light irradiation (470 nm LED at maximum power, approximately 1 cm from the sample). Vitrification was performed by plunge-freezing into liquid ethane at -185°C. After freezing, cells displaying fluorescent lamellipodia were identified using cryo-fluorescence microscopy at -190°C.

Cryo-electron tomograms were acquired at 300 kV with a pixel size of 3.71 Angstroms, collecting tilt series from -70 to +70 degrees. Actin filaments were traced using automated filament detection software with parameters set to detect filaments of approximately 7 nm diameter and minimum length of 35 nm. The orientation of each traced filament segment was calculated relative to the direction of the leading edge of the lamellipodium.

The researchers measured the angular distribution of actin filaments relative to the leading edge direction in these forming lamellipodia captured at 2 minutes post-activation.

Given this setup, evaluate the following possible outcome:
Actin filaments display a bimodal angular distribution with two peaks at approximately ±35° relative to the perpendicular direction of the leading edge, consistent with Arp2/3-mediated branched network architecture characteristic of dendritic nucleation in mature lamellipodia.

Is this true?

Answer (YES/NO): NO